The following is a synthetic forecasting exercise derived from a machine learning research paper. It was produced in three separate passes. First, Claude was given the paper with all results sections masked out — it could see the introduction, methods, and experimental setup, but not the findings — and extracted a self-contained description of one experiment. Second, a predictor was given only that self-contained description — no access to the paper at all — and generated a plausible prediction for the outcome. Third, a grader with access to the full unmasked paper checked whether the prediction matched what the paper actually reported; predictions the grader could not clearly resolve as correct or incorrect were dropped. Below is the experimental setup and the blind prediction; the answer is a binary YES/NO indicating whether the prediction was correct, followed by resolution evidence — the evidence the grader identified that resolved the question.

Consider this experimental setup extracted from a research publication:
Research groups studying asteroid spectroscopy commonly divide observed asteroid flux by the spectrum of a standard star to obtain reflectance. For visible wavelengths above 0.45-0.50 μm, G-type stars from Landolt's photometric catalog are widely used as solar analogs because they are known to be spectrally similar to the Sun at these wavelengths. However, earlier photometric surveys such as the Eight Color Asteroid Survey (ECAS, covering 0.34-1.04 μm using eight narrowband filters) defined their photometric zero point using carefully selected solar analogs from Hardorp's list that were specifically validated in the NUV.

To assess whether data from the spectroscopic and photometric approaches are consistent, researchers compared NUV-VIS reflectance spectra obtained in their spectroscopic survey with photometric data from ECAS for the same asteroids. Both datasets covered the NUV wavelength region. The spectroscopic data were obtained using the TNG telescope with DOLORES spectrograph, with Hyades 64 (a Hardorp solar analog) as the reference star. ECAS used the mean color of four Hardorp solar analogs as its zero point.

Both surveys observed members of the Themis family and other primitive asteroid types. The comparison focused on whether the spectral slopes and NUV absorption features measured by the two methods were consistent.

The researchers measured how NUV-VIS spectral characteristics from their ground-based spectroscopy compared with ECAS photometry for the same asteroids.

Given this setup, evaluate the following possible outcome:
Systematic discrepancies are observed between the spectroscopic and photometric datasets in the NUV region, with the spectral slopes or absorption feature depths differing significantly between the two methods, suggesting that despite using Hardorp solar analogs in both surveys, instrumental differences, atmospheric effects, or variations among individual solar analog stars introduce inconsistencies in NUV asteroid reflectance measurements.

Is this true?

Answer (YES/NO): NO